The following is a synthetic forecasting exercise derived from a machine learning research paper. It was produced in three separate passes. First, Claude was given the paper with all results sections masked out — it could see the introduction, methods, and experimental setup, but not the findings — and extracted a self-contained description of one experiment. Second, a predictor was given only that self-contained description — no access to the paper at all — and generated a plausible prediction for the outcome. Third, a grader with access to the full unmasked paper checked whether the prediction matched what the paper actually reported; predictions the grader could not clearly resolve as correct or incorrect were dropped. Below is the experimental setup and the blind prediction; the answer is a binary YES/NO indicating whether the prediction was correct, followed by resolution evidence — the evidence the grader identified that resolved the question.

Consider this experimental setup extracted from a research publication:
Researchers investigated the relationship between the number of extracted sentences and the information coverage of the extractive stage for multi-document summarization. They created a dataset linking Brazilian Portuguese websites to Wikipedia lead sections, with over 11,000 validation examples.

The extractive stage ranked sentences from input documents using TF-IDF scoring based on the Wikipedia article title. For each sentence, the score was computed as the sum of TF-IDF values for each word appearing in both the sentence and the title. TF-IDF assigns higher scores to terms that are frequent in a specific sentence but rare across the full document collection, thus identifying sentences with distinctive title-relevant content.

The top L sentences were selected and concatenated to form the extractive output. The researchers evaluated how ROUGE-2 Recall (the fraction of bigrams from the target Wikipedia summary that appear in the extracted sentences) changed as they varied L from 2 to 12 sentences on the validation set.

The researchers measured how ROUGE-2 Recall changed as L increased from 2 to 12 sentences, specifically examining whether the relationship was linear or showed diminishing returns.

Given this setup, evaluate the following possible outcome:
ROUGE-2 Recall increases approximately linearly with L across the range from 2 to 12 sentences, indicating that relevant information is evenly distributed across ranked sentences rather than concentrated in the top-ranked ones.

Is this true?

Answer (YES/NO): NO